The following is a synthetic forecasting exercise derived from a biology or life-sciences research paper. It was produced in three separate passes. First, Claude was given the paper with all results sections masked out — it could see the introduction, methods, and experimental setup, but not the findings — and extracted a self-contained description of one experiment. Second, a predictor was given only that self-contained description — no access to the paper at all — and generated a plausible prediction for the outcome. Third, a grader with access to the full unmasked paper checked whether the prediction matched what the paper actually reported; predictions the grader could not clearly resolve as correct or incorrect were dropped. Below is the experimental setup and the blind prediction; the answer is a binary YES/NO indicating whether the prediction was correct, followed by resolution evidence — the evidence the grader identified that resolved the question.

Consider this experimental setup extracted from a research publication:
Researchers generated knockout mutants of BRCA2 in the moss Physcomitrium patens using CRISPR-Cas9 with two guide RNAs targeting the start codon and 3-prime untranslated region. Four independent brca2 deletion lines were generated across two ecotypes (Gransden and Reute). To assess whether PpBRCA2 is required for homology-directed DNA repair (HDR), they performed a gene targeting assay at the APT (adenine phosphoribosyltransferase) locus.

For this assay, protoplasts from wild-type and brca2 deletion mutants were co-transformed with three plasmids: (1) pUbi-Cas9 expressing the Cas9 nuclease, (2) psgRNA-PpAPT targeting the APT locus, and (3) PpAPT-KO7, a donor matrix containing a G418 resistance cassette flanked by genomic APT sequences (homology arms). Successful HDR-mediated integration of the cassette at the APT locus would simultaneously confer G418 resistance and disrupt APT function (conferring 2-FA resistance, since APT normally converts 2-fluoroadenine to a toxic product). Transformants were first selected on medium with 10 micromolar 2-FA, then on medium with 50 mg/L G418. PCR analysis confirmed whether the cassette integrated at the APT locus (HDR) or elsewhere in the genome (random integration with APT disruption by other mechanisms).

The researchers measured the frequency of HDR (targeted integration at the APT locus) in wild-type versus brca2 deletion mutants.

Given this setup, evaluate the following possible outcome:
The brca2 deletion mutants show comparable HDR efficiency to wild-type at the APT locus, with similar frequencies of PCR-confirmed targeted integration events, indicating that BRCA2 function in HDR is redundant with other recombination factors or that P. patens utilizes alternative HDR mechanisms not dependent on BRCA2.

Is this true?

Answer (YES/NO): NO